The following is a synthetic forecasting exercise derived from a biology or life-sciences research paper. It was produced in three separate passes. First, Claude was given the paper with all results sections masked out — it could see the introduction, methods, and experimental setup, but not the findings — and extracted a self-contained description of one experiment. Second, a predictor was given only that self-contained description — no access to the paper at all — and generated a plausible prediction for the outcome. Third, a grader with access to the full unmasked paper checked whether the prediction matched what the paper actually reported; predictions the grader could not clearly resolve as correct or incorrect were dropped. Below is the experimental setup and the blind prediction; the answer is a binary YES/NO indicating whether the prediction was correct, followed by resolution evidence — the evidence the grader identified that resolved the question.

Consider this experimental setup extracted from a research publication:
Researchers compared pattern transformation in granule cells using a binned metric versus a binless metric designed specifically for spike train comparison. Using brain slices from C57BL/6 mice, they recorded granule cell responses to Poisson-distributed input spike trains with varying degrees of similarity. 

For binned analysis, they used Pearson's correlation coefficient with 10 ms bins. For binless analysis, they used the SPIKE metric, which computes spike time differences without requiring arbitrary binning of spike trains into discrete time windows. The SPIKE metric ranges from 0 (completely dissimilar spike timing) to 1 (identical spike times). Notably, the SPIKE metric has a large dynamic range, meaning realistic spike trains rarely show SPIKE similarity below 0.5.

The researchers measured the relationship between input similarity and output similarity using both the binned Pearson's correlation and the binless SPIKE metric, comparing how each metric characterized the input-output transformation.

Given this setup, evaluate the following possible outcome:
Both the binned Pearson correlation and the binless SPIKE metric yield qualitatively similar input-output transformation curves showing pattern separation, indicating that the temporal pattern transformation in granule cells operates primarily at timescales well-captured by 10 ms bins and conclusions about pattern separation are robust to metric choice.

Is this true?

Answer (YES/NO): NO